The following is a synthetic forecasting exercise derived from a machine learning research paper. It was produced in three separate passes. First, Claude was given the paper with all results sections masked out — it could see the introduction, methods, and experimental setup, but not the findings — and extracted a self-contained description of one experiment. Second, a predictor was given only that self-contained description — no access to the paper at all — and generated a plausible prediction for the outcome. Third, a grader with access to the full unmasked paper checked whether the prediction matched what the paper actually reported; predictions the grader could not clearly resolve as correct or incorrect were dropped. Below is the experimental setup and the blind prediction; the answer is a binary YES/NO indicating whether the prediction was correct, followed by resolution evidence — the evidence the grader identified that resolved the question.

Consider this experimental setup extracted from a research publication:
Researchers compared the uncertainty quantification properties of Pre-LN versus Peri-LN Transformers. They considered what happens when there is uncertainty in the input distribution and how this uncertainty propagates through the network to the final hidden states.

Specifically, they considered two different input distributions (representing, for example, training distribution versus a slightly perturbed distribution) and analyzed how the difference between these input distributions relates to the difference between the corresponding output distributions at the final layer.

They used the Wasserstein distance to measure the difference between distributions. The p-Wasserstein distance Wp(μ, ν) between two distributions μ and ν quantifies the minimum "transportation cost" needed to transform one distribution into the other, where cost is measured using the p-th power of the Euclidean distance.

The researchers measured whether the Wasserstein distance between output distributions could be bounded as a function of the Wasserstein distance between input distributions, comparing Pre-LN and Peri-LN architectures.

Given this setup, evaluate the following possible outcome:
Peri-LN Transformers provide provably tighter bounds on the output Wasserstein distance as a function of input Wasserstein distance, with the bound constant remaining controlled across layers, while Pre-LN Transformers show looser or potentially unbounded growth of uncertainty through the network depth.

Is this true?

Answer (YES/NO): YES